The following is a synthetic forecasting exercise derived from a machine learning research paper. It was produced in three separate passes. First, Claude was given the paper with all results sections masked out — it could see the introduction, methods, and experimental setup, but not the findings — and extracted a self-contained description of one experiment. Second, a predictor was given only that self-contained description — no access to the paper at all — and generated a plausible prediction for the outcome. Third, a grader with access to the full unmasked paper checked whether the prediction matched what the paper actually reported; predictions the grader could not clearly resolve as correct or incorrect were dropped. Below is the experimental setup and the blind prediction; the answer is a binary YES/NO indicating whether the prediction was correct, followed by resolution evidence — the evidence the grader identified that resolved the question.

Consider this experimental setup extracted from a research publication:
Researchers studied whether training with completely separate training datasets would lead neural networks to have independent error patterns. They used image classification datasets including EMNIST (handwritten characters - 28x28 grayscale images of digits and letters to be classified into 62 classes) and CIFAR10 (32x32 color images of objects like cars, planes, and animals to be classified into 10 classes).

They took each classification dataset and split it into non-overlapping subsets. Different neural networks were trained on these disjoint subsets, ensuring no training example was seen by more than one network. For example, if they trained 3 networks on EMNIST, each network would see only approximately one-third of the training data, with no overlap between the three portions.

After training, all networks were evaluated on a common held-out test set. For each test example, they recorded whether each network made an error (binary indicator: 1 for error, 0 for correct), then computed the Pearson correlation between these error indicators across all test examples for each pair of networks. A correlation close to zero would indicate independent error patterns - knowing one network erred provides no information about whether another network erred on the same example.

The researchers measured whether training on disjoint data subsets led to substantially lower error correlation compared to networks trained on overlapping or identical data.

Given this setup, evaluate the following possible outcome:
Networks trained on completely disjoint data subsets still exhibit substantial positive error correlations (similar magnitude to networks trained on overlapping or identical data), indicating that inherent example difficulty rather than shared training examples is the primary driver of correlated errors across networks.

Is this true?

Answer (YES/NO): YES